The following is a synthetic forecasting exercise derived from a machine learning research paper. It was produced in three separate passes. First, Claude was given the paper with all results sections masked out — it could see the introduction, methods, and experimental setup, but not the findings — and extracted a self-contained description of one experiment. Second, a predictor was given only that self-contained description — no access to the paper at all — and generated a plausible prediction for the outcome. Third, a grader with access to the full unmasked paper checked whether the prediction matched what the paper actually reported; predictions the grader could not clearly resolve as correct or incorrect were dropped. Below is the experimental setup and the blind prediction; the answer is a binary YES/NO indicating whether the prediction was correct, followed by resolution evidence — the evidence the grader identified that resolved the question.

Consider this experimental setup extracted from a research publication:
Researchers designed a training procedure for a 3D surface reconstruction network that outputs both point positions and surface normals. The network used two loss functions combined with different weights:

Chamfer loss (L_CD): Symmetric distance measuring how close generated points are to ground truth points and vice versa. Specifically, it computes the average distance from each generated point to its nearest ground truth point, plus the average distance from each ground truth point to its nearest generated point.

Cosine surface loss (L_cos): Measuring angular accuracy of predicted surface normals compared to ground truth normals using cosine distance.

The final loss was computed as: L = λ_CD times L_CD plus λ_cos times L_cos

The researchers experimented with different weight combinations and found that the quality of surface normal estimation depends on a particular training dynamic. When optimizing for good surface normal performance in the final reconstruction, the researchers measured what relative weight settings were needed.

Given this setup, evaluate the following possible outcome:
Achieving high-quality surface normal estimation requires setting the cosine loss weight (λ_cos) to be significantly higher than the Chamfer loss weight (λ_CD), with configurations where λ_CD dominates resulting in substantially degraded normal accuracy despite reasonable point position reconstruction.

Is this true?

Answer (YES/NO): NO